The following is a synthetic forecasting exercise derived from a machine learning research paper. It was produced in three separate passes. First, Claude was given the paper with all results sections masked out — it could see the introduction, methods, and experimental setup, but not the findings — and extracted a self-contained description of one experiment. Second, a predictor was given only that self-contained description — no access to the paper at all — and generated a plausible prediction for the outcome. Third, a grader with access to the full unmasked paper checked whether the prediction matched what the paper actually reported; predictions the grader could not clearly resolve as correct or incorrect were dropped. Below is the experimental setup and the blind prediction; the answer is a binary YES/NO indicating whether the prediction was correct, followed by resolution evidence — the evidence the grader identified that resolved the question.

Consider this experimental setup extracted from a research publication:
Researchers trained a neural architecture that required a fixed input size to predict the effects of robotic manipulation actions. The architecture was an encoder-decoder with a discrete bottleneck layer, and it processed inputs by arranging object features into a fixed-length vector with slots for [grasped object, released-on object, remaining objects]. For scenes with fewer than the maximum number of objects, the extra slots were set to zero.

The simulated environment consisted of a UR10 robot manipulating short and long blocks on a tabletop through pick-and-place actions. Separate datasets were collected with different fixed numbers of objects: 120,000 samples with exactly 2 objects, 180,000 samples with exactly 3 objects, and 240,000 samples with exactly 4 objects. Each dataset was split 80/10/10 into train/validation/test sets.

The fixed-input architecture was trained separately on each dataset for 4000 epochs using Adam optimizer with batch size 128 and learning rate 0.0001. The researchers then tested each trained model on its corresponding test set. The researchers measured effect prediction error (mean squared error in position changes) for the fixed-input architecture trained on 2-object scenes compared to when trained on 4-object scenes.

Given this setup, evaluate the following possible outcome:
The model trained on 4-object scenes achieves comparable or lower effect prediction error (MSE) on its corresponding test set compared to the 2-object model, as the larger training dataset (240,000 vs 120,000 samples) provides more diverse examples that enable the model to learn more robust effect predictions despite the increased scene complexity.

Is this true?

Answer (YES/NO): NO